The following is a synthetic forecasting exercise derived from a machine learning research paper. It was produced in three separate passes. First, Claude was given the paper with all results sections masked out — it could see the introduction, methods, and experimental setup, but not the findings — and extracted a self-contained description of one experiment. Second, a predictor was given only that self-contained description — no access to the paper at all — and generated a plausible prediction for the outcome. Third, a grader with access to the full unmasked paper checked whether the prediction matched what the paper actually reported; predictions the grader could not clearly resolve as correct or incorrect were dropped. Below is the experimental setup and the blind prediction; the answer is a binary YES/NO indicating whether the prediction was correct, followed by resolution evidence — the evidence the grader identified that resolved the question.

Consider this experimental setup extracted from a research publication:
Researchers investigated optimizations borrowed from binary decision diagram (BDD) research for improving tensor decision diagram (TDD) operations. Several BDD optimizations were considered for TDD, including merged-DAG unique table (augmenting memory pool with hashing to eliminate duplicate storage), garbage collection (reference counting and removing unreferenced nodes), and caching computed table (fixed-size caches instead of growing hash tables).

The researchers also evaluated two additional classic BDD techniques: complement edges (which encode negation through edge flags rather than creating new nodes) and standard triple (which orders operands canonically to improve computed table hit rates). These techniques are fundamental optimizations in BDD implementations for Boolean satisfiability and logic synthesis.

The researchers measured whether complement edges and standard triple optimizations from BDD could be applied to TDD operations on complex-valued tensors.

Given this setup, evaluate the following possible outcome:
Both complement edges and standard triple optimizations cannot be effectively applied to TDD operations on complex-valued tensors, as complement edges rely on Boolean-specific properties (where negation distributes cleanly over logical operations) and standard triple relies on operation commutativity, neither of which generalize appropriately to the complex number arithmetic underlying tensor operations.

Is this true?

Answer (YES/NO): YES